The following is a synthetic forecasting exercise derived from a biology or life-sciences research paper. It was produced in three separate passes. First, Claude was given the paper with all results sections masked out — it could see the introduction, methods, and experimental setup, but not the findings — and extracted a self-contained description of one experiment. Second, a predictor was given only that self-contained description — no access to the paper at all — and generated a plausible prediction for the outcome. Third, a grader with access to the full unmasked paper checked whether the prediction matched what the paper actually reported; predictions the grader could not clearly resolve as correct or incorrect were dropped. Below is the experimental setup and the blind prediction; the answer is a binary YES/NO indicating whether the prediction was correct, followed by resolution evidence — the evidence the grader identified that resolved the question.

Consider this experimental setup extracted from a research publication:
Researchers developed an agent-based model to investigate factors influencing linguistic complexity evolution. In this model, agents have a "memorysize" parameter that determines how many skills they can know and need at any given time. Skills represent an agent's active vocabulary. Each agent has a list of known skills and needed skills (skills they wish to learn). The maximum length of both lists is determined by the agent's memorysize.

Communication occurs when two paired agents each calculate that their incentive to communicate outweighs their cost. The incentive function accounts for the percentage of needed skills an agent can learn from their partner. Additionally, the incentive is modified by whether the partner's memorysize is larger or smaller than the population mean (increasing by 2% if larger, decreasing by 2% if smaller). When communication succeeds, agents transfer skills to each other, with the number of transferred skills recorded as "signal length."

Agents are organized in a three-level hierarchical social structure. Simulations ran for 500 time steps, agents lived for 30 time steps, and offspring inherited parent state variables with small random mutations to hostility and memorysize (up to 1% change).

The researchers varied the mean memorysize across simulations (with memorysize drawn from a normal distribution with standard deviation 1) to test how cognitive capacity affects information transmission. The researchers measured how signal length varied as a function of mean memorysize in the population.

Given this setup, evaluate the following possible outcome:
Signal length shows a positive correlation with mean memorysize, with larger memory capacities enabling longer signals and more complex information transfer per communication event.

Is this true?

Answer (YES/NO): NO